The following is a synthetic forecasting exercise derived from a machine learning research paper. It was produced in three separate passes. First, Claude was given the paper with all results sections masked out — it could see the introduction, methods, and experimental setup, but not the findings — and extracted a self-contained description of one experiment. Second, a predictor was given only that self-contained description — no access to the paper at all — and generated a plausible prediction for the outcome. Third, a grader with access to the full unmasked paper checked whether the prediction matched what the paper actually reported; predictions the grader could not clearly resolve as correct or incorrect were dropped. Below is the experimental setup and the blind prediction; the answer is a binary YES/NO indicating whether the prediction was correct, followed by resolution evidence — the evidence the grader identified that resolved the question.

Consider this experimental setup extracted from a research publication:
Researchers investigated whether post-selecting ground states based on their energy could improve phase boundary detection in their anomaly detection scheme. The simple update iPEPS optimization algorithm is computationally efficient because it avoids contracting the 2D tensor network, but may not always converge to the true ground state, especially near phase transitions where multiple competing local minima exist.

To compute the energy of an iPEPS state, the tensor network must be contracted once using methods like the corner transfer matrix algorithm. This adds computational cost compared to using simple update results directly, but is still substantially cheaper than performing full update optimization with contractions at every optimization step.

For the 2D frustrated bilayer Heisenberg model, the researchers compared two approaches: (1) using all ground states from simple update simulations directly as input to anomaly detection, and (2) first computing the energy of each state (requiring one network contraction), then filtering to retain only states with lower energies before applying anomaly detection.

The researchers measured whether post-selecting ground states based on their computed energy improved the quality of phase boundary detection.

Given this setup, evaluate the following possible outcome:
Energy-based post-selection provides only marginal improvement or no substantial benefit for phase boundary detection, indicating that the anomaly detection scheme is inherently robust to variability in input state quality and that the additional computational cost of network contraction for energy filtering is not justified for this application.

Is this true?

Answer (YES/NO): NO